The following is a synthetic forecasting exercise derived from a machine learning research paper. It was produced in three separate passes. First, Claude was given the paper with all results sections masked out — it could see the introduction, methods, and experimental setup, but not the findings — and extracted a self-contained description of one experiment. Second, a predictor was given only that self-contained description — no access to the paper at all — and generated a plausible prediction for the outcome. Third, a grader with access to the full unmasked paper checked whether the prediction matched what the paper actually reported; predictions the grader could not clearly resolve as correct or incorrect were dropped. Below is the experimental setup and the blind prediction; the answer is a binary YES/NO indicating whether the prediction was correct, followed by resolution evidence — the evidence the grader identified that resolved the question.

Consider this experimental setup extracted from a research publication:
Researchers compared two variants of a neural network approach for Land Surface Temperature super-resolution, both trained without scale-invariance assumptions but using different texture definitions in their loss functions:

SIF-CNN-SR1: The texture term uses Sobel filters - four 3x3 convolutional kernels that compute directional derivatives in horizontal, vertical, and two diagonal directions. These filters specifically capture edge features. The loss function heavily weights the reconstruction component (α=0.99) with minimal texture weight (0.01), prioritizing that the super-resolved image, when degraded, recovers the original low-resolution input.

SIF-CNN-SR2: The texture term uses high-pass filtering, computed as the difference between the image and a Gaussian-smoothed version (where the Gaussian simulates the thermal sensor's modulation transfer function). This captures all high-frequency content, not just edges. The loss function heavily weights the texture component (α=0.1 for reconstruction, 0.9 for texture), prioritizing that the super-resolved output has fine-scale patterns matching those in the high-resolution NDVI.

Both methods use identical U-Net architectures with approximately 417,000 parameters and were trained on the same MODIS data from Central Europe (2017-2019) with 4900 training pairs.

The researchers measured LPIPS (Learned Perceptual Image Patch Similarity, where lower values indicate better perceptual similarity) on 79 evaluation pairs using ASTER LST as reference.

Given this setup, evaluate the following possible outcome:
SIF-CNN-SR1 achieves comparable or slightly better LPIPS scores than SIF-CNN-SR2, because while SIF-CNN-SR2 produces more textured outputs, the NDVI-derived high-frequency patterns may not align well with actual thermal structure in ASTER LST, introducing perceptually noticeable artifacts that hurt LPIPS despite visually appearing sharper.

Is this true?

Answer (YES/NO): YES